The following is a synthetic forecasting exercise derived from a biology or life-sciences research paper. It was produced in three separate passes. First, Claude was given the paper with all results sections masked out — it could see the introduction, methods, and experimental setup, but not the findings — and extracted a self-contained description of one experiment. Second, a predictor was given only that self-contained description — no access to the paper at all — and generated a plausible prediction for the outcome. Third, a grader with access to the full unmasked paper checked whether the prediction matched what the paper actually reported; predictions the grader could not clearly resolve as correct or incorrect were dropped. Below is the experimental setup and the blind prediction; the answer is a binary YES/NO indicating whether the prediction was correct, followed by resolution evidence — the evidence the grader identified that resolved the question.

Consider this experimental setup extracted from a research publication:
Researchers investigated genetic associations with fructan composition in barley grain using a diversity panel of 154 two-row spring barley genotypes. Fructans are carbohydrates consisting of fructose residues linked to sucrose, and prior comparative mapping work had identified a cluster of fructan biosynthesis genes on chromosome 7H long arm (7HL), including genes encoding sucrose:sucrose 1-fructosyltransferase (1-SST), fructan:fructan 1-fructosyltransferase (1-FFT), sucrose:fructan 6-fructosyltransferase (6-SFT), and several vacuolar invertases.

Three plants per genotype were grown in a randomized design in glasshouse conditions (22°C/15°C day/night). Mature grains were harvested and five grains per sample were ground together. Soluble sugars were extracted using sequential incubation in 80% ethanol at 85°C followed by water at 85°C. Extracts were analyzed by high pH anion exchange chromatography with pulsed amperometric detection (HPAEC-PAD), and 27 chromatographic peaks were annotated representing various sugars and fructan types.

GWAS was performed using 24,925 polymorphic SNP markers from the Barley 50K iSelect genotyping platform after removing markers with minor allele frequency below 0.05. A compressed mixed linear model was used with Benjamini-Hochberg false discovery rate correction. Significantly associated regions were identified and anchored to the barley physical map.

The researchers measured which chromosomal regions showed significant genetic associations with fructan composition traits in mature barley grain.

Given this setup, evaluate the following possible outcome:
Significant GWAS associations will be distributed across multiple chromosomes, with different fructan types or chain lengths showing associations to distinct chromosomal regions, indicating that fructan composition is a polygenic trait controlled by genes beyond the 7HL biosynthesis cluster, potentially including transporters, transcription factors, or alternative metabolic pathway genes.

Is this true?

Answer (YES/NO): NO